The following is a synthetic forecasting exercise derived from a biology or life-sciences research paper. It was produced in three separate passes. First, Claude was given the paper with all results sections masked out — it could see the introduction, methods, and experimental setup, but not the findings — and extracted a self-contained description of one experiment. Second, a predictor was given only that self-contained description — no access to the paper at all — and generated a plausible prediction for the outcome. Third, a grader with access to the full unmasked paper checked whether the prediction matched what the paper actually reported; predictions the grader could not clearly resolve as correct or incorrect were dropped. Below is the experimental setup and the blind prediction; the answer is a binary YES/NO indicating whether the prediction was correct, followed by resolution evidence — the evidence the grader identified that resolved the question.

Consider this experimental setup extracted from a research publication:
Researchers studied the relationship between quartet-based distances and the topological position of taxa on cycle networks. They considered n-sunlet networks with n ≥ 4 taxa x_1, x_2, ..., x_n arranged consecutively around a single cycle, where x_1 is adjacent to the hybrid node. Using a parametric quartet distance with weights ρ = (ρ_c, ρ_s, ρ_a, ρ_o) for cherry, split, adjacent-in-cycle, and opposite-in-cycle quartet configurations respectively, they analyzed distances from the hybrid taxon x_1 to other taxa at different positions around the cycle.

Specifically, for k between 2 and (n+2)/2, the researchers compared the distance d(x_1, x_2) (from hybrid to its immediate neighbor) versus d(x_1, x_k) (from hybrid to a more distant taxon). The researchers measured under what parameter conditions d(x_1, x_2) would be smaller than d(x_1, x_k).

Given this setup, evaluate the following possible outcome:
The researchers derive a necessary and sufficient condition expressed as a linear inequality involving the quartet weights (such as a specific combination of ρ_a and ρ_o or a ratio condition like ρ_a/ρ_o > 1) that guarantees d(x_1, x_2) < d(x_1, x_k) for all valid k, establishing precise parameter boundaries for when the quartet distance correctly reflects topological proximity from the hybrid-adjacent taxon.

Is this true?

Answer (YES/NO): YES